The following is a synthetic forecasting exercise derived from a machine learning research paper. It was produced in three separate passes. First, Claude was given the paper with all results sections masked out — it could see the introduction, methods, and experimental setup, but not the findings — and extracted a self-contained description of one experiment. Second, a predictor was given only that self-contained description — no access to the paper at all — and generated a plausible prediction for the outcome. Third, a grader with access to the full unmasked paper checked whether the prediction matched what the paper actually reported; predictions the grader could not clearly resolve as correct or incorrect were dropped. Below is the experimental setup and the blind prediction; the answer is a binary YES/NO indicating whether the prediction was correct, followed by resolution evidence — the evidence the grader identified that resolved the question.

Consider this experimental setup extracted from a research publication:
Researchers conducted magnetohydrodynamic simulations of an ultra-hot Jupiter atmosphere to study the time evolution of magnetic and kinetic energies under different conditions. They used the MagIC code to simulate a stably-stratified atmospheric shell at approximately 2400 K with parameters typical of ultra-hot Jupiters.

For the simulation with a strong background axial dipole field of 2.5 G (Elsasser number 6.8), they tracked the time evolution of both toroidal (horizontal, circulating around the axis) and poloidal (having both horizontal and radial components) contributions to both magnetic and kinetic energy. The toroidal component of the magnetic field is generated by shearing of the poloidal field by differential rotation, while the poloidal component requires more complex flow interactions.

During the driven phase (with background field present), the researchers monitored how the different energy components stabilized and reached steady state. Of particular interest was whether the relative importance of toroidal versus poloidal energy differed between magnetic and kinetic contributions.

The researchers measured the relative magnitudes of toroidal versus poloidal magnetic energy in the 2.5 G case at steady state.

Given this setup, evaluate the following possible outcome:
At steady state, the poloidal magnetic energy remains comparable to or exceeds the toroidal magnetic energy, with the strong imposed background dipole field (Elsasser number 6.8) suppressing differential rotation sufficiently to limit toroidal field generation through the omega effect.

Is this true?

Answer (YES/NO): NO